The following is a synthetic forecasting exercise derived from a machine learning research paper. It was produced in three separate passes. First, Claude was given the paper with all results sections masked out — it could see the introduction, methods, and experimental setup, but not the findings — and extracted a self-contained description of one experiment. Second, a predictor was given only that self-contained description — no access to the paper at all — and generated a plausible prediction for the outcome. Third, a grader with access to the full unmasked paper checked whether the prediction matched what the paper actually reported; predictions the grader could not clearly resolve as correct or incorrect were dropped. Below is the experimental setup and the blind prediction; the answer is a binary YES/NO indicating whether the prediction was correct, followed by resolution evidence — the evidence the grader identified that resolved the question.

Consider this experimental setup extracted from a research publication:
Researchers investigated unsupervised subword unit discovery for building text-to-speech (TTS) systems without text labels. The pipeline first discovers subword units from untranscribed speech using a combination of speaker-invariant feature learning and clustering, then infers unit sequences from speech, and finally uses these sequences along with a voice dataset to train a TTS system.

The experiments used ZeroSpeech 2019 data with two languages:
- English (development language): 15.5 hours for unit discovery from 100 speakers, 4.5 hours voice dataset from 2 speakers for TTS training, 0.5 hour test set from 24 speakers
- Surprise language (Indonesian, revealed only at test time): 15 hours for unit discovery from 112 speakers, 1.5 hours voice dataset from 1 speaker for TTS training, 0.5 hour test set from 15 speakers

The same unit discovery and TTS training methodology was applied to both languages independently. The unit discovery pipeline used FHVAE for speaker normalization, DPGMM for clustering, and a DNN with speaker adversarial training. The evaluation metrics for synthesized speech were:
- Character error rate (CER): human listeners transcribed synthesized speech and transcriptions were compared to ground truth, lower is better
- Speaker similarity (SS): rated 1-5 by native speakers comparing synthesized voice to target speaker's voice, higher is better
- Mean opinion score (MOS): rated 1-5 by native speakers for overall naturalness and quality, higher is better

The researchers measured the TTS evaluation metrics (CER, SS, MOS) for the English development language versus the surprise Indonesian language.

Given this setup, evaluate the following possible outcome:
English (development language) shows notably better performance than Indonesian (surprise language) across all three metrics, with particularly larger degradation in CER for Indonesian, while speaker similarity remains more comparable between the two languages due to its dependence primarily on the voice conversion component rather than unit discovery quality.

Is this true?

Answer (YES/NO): NO